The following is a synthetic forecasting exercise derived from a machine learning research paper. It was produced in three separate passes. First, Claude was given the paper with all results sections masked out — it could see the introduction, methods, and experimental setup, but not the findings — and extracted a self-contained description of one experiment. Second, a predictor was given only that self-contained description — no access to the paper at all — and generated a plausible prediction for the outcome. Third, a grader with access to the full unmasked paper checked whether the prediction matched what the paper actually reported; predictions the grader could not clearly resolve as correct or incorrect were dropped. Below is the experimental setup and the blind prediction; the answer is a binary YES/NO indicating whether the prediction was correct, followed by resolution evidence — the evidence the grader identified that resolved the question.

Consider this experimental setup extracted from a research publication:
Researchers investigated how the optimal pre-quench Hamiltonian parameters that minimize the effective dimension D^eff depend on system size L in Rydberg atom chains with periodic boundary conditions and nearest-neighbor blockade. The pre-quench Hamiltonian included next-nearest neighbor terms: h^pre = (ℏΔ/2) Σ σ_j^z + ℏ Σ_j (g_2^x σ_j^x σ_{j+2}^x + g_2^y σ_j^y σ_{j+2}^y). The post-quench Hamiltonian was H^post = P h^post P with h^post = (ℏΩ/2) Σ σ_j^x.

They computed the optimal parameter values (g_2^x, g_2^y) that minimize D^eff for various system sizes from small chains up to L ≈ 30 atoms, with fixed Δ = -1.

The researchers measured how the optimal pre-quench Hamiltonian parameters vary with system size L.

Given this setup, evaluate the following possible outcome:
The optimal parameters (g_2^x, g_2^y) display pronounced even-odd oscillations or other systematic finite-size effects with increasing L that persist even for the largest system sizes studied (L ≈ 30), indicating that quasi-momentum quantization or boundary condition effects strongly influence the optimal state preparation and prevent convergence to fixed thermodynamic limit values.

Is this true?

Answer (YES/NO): NO